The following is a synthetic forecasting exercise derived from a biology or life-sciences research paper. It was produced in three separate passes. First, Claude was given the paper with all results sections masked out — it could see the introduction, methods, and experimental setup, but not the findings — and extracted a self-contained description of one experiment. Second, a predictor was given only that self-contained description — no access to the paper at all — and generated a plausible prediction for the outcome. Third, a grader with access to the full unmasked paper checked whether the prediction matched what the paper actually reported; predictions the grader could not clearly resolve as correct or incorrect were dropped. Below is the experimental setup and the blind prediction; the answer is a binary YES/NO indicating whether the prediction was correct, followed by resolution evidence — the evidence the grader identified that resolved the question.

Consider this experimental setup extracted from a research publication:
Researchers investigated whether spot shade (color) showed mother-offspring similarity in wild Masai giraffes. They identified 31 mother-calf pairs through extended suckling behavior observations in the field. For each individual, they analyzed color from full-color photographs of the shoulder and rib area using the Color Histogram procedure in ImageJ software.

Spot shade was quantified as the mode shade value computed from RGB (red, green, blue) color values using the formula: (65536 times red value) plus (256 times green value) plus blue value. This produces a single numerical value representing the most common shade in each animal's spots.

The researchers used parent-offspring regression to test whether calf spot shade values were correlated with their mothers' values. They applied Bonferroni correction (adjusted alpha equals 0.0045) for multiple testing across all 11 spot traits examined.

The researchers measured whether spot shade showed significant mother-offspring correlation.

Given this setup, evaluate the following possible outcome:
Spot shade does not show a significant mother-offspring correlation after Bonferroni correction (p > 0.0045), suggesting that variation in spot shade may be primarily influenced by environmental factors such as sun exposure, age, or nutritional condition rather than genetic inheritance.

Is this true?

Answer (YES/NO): YES